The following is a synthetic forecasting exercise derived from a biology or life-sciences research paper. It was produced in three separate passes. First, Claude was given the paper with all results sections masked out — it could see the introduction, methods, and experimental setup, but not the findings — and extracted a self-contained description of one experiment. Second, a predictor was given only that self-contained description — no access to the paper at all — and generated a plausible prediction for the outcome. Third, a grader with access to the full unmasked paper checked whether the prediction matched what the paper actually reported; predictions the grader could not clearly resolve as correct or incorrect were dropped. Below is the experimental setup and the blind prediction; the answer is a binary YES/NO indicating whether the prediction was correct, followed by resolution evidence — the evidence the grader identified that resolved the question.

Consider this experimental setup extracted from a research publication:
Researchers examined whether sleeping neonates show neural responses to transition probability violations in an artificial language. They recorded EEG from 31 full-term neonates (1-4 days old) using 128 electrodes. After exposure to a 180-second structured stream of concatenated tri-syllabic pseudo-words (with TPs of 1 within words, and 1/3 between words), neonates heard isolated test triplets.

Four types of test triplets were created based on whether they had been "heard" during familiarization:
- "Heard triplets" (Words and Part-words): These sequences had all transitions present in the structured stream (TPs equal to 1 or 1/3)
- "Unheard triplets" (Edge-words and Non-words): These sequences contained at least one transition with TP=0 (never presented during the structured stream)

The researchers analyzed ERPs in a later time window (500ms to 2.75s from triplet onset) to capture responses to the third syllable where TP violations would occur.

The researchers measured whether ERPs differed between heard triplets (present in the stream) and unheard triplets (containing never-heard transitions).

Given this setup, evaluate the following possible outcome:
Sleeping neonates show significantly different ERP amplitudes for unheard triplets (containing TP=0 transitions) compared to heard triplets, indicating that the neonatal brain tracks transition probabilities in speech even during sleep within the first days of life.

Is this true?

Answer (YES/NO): NO